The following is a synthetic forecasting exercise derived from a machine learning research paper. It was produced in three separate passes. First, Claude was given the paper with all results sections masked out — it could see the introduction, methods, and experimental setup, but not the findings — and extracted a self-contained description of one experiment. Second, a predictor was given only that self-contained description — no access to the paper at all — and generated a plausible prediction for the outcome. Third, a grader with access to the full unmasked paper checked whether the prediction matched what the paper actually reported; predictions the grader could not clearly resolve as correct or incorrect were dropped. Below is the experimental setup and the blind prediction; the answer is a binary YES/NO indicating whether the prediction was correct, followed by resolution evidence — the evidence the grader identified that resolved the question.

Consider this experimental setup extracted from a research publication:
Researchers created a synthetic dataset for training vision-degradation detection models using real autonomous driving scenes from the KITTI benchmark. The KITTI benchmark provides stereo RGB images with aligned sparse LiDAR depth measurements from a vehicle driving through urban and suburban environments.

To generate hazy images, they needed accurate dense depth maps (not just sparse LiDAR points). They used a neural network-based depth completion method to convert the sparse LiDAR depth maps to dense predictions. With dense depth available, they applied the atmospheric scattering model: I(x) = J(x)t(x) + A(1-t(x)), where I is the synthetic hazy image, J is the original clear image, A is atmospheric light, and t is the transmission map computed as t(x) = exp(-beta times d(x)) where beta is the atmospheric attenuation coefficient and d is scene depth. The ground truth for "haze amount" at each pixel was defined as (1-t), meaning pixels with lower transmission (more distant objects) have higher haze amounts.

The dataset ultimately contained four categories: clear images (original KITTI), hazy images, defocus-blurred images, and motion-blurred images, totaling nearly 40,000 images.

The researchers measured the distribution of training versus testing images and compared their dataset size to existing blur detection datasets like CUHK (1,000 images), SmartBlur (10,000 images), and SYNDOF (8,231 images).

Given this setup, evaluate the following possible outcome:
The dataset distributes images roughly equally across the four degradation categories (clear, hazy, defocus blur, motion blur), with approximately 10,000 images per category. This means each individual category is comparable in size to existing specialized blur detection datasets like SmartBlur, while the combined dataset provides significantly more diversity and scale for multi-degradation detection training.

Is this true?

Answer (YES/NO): YES